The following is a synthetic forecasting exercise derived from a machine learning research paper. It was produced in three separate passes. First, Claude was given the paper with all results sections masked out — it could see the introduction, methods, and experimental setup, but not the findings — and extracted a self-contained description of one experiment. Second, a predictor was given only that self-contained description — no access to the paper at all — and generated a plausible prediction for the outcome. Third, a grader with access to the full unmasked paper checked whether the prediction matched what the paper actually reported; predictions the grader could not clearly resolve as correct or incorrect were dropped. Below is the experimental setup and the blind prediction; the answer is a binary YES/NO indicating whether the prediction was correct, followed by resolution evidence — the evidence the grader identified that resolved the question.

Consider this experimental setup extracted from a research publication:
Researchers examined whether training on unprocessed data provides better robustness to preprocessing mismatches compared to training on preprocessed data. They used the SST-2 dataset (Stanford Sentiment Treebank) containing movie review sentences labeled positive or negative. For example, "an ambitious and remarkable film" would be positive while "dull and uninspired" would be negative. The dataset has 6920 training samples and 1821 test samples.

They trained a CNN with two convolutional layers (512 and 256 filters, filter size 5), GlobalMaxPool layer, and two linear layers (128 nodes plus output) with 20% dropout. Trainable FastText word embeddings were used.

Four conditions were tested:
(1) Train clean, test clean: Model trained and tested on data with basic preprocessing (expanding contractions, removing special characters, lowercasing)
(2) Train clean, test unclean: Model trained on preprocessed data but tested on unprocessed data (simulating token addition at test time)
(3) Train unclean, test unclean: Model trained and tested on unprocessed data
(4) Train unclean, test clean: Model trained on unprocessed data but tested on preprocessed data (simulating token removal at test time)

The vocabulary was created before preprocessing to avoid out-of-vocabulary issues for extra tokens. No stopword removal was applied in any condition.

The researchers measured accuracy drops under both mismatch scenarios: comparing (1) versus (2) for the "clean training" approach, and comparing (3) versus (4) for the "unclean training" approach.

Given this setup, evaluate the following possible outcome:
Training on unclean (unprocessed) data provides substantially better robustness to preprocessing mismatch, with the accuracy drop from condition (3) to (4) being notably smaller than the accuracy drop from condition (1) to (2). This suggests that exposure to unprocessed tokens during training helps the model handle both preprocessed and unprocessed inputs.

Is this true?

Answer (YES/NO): YES